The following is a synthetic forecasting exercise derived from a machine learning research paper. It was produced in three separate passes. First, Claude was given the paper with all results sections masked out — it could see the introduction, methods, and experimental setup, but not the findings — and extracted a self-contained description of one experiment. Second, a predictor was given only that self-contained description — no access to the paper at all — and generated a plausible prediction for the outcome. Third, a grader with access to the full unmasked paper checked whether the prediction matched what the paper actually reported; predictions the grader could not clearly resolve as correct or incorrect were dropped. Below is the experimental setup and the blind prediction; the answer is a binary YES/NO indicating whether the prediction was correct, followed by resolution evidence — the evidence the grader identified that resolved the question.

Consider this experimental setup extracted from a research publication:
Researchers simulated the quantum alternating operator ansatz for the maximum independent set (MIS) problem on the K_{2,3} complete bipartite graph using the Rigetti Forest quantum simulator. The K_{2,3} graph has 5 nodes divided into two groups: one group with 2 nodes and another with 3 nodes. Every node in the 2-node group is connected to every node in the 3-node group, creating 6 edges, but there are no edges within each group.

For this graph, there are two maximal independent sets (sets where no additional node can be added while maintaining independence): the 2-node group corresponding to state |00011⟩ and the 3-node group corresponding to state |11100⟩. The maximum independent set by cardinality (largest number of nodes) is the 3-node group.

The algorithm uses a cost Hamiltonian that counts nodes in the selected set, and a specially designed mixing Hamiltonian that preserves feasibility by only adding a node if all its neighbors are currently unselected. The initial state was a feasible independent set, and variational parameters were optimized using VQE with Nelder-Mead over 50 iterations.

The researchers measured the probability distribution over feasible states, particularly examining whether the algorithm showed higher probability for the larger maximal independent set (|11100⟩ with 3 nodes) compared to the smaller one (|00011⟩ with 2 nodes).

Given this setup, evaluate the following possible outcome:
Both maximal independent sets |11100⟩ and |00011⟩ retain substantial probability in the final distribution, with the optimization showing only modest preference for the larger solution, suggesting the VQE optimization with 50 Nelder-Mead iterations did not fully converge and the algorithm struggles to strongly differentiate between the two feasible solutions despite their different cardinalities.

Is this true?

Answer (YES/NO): NO